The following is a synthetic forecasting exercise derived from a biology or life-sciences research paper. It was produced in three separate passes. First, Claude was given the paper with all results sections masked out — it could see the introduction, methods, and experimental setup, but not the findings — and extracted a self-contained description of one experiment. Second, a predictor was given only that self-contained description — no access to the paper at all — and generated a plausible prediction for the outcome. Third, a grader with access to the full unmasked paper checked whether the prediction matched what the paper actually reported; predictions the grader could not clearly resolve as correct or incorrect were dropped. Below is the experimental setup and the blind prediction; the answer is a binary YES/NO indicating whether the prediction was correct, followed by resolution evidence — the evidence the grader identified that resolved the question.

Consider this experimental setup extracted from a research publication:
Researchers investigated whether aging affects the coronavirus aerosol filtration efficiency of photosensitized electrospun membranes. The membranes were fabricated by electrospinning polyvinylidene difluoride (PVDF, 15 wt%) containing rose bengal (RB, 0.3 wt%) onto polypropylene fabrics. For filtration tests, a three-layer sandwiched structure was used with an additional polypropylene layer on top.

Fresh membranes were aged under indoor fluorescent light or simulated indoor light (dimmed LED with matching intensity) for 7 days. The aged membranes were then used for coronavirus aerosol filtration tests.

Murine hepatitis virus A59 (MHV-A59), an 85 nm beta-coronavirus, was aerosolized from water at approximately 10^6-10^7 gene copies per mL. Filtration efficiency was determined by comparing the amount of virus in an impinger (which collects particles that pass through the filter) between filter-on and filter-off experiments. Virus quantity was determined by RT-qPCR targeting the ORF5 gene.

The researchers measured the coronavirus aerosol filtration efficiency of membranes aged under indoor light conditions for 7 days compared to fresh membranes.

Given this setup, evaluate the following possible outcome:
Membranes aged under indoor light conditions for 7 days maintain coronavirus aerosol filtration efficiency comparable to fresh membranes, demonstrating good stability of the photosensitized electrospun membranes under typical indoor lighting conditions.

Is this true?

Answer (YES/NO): YES